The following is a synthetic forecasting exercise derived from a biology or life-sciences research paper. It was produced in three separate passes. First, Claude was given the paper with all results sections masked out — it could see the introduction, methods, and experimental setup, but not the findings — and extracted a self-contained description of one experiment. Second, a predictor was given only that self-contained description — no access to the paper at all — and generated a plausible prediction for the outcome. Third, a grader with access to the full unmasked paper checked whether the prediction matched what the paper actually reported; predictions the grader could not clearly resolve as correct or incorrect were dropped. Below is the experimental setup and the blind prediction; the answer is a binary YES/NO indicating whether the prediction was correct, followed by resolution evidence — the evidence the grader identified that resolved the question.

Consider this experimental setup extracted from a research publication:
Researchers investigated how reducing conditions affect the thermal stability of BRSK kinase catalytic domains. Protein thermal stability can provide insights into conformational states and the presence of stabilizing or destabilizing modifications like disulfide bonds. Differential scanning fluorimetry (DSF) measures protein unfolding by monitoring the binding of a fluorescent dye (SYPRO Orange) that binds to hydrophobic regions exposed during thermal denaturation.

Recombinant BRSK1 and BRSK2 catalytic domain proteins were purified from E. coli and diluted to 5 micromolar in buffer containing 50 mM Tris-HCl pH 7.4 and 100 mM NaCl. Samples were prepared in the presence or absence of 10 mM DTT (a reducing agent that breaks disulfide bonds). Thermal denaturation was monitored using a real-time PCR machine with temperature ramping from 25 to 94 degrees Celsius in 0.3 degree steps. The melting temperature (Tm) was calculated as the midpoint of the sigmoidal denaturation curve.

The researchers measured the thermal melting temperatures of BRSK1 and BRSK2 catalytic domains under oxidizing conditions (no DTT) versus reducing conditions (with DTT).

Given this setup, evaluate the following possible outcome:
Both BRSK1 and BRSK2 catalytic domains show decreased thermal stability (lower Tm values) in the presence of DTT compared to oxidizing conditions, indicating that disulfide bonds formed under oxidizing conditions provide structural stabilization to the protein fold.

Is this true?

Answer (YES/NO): NO